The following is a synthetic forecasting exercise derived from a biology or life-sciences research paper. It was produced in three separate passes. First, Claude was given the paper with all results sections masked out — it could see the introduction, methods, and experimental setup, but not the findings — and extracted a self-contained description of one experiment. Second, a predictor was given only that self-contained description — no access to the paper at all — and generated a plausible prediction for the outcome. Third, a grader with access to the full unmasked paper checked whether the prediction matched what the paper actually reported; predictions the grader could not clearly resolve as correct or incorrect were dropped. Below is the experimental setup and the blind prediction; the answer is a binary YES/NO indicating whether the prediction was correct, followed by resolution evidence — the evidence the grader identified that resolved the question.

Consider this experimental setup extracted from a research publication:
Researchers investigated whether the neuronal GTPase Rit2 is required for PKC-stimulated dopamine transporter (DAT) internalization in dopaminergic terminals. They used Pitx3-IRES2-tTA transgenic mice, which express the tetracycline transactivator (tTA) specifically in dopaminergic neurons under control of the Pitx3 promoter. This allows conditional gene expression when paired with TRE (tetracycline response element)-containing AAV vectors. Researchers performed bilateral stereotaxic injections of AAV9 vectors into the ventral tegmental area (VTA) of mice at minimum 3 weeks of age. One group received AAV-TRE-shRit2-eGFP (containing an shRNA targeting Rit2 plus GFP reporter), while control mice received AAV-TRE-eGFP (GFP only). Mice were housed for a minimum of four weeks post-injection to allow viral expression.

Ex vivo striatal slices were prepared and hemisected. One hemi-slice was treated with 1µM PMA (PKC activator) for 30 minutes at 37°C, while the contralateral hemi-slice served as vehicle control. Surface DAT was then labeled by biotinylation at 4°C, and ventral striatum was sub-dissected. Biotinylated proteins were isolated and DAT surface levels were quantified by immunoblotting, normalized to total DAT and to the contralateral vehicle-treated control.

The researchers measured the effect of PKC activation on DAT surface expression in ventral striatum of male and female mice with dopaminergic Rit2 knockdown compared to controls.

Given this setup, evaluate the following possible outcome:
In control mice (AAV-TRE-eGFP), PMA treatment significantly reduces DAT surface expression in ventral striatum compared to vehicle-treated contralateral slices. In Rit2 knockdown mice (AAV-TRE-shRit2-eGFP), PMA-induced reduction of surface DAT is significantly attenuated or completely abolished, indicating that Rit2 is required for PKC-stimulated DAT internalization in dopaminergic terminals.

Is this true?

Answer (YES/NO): YES